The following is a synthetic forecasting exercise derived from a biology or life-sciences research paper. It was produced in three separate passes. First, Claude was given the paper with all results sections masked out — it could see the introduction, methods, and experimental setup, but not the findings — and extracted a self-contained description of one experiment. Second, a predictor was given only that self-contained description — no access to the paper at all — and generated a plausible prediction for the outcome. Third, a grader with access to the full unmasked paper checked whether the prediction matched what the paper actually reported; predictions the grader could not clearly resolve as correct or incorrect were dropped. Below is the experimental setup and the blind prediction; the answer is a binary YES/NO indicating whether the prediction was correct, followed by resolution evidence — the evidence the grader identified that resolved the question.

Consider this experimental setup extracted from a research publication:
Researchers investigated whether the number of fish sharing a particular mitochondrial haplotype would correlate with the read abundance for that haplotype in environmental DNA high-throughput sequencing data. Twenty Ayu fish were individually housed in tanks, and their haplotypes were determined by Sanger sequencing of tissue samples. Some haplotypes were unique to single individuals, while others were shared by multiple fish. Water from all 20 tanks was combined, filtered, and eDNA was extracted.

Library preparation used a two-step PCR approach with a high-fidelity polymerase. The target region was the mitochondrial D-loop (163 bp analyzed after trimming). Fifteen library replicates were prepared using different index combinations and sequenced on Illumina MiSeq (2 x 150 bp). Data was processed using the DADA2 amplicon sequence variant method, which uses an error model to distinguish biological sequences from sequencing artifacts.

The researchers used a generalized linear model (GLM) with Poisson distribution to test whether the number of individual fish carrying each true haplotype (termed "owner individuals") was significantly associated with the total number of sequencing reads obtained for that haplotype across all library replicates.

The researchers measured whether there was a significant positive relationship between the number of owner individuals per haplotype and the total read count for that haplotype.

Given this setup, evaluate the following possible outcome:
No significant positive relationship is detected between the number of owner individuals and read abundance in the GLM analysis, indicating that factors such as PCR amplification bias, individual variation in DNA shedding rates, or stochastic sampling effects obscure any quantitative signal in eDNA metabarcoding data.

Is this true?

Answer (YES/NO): NO